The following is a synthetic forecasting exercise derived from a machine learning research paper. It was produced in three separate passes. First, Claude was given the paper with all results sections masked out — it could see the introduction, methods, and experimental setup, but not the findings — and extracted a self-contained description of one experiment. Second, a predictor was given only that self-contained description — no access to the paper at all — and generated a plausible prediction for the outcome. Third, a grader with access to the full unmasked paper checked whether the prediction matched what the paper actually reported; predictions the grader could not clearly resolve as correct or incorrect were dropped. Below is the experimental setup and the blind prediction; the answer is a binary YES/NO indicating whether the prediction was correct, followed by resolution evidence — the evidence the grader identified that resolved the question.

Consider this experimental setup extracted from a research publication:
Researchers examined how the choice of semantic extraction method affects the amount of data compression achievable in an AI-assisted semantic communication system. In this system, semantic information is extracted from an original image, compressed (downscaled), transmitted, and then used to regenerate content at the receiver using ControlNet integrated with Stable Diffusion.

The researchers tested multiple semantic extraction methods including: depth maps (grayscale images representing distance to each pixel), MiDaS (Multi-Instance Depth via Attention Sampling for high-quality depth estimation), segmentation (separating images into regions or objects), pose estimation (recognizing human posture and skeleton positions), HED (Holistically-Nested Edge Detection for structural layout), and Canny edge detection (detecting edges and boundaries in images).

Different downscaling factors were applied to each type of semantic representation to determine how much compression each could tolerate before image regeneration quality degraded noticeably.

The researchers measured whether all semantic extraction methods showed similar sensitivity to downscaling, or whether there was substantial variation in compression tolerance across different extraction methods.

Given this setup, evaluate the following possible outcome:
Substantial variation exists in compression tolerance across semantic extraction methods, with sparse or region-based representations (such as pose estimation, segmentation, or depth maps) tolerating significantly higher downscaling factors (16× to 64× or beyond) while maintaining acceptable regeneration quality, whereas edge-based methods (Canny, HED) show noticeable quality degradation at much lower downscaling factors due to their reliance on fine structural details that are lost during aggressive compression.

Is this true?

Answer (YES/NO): NO